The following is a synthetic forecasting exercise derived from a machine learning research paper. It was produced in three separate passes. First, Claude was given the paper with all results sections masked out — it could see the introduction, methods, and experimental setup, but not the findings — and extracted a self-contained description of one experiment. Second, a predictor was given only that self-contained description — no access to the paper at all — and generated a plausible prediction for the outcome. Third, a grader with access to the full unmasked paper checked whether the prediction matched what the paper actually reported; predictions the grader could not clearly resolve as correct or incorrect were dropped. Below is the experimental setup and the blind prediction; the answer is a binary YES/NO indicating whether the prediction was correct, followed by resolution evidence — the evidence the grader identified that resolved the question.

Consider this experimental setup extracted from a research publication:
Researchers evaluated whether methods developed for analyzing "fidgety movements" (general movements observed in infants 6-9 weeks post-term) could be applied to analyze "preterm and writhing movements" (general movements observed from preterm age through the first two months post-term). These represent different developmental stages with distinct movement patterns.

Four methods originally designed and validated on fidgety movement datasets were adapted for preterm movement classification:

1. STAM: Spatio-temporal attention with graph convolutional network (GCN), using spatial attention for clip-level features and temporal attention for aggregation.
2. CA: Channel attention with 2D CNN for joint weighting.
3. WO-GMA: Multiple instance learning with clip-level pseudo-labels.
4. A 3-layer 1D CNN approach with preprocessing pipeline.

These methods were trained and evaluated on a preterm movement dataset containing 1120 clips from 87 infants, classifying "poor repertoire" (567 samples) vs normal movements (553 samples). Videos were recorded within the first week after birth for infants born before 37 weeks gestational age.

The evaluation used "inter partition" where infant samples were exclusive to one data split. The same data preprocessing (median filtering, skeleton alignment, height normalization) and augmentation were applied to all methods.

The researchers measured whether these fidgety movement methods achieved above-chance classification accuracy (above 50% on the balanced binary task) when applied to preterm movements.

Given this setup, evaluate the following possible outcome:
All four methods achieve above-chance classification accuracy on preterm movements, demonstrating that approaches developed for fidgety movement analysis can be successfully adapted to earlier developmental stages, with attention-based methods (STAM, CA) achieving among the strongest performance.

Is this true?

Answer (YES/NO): NO